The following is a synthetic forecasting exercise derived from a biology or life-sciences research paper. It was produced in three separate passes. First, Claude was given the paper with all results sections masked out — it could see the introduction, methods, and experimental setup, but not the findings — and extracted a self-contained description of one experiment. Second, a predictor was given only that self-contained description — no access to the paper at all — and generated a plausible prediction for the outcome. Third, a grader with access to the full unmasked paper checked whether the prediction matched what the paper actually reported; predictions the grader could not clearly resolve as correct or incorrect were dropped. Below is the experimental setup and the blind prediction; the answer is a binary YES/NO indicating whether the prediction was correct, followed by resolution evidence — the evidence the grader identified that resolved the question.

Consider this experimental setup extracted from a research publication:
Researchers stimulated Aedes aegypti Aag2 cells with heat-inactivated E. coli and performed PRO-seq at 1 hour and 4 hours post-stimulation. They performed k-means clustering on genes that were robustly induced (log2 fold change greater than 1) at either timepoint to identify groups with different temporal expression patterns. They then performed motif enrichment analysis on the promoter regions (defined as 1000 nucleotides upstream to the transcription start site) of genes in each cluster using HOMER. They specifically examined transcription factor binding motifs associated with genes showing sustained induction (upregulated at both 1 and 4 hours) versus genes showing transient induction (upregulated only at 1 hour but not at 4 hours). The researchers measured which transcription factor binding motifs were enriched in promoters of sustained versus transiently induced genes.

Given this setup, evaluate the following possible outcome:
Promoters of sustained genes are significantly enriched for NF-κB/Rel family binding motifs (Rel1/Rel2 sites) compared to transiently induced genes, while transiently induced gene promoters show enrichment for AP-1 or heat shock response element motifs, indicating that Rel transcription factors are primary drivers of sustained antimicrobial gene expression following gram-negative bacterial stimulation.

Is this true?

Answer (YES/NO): YES